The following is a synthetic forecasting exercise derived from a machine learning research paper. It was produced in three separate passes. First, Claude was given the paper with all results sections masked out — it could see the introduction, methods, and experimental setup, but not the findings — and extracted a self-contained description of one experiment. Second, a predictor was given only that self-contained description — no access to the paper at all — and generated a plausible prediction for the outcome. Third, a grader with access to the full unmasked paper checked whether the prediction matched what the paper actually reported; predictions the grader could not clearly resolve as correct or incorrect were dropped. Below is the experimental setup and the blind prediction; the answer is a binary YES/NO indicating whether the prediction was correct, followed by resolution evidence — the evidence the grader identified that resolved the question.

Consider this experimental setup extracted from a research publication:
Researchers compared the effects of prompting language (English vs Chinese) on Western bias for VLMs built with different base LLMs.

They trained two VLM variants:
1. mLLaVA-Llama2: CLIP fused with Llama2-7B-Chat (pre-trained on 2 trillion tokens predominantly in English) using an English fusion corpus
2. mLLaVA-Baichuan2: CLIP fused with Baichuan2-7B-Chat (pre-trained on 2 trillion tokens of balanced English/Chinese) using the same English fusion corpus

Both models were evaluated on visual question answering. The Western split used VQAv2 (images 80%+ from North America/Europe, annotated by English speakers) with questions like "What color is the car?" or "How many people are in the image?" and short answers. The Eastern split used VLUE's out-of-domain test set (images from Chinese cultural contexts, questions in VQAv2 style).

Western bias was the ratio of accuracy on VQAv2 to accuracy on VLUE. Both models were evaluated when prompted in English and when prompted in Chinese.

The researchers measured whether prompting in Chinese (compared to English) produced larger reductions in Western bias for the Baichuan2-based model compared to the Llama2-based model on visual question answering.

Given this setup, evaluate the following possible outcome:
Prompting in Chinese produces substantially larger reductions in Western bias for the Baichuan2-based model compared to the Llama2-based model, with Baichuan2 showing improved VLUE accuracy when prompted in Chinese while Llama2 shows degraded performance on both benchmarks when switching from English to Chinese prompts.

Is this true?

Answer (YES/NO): NO